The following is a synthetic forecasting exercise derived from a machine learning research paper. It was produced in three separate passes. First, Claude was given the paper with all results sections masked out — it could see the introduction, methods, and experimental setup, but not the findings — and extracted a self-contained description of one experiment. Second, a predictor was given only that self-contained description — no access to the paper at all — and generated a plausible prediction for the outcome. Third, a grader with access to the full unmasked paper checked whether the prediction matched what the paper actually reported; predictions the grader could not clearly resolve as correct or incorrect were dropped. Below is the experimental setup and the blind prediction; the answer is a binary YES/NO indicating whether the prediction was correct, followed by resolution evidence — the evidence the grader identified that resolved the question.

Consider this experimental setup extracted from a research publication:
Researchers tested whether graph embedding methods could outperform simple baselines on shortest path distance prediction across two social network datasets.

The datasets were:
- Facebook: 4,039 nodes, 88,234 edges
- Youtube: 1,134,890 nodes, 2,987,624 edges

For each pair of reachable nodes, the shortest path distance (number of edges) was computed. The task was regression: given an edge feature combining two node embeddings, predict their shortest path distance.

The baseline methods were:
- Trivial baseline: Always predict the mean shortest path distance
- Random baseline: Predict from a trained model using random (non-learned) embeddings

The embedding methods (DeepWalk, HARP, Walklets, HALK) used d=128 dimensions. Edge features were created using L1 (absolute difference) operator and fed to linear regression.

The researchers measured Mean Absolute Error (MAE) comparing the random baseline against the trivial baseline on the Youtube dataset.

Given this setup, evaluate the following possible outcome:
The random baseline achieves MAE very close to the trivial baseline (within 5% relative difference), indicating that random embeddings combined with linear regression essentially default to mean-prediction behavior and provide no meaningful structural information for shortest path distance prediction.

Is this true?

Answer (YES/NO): NO